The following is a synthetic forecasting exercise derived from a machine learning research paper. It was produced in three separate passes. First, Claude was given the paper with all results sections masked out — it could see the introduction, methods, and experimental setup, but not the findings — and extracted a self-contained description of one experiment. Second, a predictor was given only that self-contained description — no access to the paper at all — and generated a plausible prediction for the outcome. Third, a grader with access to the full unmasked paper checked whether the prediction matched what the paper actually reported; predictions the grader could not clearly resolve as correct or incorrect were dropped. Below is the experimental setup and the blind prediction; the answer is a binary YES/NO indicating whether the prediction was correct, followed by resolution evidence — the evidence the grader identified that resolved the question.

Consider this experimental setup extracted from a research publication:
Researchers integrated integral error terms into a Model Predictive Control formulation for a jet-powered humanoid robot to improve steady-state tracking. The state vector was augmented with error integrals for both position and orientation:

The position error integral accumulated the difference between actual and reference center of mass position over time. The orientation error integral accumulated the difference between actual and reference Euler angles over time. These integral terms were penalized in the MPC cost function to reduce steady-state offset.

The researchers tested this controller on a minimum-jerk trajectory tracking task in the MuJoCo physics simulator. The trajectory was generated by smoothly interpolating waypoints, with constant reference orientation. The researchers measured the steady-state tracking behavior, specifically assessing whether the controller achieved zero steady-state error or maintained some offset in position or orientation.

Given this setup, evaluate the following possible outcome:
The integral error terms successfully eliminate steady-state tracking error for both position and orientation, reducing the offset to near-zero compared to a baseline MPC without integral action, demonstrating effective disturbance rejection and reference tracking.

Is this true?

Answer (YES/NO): NO